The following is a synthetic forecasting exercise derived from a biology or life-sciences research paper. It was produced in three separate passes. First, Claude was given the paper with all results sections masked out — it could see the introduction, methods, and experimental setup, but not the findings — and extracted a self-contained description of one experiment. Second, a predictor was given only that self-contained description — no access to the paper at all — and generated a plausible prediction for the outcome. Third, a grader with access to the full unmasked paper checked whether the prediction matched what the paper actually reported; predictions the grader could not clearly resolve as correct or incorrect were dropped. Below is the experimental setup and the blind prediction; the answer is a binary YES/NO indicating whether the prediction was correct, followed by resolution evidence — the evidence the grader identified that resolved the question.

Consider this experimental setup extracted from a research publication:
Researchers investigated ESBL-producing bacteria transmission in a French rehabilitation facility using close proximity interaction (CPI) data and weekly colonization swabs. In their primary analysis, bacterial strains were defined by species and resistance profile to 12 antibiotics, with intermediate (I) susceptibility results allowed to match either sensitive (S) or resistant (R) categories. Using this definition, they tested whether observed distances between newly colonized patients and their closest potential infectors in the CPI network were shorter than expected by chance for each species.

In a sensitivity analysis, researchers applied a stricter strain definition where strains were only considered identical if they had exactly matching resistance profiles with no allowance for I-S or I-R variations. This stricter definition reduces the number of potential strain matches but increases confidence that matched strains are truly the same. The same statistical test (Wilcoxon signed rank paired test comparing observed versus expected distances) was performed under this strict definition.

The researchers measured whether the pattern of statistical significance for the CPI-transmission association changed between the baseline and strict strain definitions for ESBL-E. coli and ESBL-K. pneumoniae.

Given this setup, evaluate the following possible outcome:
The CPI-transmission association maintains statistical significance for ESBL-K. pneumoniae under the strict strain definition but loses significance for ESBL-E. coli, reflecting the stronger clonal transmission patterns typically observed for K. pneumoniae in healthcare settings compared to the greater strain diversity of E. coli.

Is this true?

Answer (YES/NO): NO